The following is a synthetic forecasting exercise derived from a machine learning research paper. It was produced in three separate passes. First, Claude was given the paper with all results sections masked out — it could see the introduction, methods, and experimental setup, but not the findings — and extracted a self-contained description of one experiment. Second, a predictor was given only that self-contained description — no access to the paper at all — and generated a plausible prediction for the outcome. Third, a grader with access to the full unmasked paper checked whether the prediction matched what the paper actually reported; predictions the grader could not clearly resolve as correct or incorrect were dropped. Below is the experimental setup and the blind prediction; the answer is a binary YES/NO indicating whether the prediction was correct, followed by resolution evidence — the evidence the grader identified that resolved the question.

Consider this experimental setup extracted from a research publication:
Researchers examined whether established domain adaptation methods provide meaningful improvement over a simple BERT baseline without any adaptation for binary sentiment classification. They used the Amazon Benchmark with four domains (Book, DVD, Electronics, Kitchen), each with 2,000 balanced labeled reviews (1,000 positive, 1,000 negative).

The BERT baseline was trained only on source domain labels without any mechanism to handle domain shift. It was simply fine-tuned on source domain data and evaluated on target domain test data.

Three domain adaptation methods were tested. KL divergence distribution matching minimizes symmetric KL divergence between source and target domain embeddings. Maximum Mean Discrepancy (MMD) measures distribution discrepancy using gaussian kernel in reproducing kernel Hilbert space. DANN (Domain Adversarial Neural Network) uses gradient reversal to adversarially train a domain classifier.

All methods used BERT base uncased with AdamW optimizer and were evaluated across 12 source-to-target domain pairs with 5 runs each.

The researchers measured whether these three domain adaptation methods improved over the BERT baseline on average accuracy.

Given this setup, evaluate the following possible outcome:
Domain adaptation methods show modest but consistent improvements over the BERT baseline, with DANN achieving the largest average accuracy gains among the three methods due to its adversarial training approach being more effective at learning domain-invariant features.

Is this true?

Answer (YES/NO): NO